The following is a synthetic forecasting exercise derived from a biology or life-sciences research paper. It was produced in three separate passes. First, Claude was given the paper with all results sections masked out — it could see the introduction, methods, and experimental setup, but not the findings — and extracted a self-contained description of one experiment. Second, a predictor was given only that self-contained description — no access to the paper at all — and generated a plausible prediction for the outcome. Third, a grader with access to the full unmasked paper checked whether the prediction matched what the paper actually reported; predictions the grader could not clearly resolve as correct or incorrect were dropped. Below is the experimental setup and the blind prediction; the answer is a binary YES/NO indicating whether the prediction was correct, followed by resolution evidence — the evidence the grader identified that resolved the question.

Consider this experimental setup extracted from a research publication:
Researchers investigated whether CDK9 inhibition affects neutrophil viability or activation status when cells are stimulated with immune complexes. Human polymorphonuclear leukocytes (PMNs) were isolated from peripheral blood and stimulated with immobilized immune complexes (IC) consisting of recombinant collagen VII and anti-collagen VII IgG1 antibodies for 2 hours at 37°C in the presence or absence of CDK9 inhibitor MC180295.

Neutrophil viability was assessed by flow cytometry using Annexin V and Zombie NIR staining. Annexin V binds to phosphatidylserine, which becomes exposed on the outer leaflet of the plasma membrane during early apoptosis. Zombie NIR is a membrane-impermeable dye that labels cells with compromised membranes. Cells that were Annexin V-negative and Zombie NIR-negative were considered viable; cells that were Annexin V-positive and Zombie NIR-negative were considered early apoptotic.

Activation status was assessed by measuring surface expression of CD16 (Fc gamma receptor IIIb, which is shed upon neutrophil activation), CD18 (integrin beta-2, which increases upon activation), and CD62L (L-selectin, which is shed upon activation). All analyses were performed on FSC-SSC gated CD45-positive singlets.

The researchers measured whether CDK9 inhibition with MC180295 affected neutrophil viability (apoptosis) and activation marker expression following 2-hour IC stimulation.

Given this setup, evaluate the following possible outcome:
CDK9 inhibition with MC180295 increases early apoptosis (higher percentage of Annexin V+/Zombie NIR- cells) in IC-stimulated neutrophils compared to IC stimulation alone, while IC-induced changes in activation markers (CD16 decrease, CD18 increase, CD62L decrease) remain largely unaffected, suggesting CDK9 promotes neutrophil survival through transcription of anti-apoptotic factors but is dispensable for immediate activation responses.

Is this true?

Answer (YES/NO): NO